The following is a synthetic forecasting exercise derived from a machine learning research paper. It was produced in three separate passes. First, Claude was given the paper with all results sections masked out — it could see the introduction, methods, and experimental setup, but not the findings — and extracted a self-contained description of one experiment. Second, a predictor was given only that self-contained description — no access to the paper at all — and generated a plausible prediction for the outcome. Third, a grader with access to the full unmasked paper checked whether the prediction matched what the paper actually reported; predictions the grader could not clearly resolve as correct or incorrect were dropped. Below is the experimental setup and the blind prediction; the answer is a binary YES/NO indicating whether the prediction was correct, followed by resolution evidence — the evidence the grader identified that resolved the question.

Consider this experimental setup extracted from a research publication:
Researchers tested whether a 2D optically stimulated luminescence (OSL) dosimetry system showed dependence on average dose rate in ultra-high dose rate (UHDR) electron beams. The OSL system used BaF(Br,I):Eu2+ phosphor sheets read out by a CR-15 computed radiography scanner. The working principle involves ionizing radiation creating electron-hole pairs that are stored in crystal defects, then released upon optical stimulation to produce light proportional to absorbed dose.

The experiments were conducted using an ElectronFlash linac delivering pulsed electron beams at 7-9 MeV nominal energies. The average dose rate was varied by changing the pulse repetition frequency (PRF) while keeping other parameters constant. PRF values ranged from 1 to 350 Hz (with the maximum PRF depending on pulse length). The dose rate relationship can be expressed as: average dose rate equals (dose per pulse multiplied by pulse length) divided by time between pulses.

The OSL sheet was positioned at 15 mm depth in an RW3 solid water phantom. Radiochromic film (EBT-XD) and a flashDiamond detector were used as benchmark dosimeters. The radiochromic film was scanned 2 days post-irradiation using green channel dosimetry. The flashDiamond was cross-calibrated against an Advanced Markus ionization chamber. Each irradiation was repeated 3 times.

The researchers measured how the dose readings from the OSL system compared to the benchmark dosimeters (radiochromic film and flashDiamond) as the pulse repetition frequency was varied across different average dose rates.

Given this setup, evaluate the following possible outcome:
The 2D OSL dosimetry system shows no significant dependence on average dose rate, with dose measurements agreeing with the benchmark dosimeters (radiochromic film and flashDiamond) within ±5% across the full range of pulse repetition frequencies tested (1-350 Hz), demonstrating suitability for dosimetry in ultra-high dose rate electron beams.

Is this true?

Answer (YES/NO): NO